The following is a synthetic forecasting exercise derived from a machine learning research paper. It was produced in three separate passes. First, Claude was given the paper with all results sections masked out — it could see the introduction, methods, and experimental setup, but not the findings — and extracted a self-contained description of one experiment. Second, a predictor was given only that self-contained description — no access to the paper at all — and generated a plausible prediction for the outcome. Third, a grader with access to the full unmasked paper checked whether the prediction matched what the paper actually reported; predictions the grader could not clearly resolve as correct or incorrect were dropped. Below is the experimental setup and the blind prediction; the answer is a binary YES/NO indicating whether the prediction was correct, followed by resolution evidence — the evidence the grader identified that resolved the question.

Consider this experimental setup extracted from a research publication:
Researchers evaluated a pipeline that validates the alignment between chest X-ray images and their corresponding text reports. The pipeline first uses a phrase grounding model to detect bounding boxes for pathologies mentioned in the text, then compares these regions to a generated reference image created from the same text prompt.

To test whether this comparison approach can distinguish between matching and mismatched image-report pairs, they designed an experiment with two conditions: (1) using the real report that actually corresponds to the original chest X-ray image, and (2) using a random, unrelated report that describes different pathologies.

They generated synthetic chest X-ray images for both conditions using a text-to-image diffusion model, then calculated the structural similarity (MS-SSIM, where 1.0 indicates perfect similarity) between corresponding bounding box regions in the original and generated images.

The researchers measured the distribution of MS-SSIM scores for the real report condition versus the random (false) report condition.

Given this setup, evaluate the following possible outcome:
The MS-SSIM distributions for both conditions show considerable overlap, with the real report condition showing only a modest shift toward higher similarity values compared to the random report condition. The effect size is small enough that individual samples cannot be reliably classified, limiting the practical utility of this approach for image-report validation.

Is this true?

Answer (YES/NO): NO